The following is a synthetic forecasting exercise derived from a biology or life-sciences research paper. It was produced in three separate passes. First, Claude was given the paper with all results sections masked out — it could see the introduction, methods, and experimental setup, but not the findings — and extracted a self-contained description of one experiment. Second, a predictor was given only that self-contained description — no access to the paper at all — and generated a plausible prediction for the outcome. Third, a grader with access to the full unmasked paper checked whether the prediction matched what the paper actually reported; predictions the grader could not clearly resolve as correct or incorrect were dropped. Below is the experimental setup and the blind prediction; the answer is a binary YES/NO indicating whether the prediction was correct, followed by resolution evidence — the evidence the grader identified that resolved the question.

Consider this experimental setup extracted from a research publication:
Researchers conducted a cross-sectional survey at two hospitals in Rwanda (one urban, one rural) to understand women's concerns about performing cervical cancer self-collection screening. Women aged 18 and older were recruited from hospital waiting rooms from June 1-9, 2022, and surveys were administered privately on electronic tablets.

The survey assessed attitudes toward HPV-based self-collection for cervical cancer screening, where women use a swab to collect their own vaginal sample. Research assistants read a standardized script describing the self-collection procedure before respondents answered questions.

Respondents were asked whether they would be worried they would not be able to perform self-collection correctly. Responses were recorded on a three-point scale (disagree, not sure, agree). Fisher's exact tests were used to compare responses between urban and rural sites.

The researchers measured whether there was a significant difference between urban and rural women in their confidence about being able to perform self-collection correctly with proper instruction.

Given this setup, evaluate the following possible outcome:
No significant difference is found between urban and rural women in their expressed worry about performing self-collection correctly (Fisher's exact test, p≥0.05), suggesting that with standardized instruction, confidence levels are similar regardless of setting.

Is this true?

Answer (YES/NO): NO